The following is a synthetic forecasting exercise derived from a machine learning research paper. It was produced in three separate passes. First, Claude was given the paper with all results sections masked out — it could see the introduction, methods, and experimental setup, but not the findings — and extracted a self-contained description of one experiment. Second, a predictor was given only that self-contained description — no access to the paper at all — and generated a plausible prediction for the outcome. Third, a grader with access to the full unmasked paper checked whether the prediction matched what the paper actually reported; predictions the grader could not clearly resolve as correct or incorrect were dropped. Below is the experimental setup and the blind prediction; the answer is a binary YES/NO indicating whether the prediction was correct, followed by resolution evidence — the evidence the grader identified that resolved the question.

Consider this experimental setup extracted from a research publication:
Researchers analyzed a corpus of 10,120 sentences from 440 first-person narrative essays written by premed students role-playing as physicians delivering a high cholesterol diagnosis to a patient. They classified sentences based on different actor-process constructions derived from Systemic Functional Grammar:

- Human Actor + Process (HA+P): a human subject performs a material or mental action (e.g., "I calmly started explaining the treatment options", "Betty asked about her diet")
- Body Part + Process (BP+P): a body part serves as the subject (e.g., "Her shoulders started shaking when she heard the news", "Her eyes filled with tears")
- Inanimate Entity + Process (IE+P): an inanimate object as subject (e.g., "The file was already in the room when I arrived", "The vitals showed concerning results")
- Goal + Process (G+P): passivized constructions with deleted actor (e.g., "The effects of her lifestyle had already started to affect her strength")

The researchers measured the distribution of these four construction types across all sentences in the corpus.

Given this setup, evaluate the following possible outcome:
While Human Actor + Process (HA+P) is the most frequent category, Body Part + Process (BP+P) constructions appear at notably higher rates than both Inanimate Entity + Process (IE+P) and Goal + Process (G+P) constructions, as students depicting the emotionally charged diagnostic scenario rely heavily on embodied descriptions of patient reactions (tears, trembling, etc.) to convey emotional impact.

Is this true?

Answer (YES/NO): NO